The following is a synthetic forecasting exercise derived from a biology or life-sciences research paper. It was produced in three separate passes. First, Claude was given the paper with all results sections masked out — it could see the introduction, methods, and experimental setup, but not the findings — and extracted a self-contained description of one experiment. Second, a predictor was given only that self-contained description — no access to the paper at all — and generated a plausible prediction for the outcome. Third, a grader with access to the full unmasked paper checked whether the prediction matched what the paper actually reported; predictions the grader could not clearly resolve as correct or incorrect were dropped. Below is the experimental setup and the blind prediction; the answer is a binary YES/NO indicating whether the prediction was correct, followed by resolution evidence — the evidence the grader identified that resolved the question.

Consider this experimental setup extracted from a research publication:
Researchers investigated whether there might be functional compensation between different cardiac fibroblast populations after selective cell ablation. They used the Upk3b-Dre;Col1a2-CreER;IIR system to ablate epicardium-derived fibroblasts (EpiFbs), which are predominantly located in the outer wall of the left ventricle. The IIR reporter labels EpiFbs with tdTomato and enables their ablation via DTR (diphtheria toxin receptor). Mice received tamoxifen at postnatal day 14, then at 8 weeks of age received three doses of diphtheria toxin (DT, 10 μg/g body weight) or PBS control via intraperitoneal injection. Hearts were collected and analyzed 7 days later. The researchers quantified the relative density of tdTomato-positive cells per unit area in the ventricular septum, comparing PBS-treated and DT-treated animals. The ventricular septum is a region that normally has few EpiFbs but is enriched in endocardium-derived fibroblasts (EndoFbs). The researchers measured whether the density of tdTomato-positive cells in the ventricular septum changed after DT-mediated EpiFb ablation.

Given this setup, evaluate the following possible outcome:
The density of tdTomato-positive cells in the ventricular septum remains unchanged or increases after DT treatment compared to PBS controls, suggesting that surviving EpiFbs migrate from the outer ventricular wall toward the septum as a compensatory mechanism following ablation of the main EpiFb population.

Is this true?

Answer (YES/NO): NO